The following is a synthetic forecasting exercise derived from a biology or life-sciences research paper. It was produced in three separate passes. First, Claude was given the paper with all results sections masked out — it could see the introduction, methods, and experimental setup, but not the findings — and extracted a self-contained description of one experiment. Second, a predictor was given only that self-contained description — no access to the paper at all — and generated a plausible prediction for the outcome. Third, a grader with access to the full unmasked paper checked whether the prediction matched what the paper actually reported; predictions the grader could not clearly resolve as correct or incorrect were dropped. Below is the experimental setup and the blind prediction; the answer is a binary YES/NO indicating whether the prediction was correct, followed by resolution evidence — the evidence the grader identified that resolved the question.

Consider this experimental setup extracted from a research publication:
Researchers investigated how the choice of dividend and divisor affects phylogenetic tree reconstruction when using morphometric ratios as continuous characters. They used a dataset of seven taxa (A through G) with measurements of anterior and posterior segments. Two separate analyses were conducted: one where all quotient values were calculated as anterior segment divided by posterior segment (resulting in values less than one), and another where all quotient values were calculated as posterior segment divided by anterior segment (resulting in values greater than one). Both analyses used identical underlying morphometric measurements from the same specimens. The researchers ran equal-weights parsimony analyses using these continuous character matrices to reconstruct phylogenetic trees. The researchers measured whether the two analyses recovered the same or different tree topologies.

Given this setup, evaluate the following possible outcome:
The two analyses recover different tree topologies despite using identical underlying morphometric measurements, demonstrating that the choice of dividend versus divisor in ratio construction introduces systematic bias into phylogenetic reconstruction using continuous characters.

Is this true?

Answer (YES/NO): YES